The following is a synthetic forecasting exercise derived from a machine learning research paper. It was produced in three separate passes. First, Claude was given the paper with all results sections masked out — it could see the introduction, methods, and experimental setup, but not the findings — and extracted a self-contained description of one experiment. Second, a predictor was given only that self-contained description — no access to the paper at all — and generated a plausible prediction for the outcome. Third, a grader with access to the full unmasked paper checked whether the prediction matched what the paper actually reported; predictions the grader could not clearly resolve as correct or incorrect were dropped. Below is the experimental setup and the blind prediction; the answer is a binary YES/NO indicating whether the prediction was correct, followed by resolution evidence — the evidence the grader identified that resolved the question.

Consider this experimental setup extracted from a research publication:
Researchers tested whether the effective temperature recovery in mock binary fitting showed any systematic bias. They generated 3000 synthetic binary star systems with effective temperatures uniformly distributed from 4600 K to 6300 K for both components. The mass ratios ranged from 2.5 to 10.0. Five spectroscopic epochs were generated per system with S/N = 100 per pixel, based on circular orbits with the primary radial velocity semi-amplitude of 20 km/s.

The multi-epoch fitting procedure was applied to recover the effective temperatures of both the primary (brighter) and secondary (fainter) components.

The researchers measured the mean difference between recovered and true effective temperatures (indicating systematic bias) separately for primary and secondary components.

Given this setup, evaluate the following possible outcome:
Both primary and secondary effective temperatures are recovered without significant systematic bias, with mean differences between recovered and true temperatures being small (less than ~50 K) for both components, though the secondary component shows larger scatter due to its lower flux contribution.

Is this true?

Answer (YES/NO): YES